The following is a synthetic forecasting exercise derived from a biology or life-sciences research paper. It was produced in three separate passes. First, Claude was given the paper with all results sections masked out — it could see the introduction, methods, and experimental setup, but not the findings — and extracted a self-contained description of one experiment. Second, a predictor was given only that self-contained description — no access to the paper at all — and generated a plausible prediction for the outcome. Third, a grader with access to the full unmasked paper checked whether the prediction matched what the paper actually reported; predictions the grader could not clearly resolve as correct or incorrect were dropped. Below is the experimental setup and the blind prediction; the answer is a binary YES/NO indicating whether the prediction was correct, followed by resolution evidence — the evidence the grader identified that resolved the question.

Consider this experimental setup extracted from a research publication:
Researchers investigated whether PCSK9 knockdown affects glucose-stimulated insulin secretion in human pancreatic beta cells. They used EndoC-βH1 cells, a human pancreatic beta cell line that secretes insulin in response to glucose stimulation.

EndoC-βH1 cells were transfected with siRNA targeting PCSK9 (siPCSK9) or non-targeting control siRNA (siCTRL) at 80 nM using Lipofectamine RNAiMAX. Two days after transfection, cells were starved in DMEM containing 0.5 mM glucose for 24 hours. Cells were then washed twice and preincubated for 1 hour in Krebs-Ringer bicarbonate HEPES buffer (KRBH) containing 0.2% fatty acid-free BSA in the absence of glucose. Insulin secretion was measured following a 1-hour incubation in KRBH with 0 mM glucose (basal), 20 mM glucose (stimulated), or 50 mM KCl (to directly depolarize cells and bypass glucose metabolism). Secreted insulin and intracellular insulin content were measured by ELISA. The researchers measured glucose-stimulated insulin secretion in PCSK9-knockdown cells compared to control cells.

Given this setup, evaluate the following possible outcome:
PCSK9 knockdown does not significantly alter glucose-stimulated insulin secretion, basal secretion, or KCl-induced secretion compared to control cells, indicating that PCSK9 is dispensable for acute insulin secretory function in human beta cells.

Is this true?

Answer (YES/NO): NO